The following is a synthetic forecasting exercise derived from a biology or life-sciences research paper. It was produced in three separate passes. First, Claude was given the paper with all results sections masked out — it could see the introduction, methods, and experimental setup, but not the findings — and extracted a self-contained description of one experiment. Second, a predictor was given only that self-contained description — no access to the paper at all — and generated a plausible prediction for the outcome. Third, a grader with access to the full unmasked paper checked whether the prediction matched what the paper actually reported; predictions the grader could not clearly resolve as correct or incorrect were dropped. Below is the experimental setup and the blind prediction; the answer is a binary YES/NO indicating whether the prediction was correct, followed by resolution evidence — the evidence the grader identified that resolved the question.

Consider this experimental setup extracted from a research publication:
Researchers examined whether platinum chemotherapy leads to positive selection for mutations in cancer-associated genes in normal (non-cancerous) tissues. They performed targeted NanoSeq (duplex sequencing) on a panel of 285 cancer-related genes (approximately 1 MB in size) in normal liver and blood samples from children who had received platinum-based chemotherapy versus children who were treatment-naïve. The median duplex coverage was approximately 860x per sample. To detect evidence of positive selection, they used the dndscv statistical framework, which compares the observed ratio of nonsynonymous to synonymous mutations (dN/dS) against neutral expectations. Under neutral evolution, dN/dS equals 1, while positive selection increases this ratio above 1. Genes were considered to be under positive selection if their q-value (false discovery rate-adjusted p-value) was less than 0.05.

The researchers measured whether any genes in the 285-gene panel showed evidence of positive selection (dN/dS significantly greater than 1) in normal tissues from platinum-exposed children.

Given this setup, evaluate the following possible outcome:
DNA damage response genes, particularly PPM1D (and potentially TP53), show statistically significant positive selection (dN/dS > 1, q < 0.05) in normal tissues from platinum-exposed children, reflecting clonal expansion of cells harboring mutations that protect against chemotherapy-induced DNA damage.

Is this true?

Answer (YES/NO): NO